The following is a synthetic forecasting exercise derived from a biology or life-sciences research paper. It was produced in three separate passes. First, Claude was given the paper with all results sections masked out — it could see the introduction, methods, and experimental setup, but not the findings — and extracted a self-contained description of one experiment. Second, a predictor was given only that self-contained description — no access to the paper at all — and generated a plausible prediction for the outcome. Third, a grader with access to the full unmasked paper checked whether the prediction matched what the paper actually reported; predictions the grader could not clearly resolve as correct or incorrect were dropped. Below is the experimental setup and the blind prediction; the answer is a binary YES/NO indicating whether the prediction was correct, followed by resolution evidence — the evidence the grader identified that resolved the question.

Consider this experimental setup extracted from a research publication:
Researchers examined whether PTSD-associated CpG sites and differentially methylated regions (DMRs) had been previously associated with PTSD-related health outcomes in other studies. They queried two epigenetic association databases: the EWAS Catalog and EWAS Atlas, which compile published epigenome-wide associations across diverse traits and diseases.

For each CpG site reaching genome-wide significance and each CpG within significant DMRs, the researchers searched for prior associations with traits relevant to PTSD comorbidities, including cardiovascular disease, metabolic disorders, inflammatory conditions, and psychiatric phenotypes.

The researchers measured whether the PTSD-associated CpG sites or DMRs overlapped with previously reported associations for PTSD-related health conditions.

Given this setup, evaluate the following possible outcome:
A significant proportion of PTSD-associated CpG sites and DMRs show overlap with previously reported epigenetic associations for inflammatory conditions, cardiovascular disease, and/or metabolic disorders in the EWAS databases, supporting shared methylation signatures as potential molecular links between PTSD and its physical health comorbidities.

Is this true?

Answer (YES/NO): YES